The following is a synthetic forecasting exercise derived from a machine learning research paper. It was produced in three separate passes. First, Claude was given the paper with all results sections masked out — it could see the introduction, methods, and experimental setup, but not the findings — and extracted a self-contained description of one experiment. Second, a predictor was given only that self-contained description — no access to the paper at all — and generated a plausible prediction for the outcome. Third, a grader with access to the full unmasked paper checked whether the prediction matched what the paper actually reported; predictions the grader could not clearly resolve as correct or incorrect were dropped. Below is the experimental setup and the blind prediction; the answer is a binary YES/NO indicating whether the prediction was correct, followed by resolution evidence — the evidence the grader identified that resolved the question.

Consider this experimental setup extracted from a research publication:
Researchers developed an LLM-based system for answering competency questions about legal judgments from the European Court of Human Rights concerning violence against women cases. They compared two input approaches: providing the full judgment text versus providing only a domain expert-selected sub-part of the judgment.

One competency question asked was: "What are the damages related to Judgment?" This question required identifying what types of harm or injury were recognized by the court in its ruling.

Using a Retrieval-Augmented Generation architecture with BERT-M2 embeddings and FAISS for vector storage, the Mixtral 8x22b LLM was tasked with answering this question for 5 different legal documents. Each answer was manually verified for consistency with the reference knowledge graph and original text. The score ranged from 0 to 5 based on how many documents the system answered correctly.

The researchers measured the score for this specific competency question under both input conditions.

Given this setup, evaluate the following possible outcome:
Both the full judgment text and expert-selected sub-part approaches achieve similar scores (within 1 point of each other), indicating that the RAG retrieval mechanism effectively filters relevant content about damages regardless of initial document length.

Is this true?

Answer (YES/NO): NO